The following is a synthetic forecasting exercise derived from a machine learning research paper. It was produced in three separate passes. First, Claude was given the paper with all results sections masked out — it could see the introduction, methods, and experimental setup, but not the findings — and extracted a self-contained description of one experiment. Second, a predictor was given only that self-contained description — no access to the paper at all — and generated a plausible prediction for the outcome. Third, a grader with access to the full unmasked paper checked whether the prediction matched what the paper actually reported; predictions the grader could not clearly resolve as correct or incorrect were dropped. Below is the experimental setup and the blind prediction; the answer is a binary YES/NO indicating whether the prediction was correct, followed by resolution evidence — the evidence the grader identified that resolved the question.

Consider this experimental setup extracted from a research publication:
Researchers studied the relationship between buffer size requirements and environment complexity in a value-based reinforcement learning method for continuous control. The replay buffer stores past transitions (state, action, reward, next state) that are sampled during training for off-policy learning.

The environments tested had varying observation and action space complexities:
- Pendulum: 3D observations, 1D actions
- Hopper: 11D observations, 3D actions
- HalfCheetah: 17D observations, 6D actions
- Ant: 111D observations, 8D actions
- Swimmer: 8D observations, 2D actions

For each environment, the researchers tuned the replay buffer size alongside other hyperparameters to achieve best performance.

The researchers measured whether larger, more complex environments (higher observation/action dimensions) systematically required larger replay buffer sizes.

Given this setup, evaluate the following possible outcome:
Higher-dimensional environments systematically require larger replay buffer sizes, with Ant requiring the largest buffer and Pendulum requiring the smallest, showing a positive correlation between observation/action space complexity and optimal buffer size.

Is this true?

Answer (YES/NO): NO